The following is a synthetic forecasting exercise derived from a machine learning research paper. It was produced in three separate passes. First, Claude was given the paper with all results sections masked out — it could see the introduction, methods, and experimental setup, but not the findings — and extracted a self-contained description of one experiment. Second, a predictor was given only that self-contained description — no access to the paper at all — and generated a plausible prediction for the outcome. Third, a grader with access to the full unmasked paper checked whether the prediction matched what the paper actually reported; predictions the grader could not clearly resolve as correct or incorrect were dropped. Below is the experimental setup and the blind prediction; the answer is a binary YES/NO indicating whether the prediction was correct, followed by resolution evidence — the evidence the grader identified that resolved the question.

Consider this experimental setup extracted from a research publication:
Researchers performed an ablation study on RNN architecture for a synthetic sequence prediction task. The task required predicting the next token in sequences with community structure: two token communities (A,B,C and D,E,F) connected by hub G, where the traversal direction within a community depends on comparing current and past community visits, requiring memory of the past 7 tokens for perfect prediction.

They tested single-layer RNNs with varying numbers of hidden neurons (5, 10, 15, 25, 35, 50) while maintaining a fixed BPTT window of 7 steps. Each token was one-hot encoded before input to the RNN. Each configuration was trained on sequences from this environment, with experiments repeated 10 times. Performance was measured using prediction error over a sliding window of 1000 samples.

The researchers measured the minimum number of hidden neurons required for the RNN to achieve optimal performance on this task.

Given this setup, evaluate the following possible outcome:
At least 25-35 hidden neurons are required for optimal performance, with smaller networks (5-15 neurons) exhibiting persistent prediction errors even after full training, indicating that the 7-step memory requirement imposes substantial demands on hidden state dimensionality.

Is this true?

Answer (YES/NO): NO